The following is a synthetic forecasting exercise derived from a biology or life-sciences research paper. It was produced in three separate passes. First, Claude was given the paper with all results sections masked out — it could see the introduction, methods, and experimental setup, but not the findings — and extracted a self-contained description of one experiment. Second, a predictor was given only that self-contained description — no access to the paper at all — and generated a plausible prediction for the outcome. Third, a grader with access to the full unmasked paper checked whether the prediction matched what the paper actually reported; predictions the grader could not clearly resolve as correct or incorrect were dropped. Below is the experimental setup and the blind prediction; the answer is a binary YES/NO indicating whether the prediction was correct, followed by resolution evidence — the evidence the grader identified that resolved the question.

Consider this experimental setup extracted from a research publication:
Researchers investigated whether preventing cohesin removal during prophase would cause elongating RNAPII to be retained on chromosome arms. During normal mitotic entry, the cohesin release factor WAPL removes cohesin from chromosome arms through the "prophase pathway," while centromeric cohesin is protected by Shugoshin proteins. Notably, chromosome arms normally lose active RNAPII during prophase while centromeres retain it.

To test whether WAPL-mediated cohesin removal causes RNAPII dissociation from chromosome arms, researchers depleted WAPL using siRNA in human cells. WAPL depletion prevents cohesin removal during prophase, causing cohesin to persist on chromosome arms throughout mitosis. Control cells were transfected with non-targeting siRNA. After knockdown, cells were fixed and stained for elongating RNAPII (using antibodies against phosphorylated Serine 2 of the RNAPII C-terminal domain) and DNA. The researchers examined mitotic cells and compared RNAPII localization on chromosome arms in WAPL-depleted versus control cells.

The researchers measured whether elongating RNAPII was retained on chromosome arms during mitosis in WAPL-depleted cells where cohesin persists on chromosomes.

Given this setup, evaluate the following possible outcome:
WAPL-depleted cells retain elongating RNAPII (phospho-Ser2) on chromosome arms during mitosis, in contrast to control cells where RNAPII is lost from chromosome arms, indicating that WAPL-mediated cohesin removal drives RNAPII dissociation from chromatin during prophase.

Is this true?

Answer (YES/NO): YES